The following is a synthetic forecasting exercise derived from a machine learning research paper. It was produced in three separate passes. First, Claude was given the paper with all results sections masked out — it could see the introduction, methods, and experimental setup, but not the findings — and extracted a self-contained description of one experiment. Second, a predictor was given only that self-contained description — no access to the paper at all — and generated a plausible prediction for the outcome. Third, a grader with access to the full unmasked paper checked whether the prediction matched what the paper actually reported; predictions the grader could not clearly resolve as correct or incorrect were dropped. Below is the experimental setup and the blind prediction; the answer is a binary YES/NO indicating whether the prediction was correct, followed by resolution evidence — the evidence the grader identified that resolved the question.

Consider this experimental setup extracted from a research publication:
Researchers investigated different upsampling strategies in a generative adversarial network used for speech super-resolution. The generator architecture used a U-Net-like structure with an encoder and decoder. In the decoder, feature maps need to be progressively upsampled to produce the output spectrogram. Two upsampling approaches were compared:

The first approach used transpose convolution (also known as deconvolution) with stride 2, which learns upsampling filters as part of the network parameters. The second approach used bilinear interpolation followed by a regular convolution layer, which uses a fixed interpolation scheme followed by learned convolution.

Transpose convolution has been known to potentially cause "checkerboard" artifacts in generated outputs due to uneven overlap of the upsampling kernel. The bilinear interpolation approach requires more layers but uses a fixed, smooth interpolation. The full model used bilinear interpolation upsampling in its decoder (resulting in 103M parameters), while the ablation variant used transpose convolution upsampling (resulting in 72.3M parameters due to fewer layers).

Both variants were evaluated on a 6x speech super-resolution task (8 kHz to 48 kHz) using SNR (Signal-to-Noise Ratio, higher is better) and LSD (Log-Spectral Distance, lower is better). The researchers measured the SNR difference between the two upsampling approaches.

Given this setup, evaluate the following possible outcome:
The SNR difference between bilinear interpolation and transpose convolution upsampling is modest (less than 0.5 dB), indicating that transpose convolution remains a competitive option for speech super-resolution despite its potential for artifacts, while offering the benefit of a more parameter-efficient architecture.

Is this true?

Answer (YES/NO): NO